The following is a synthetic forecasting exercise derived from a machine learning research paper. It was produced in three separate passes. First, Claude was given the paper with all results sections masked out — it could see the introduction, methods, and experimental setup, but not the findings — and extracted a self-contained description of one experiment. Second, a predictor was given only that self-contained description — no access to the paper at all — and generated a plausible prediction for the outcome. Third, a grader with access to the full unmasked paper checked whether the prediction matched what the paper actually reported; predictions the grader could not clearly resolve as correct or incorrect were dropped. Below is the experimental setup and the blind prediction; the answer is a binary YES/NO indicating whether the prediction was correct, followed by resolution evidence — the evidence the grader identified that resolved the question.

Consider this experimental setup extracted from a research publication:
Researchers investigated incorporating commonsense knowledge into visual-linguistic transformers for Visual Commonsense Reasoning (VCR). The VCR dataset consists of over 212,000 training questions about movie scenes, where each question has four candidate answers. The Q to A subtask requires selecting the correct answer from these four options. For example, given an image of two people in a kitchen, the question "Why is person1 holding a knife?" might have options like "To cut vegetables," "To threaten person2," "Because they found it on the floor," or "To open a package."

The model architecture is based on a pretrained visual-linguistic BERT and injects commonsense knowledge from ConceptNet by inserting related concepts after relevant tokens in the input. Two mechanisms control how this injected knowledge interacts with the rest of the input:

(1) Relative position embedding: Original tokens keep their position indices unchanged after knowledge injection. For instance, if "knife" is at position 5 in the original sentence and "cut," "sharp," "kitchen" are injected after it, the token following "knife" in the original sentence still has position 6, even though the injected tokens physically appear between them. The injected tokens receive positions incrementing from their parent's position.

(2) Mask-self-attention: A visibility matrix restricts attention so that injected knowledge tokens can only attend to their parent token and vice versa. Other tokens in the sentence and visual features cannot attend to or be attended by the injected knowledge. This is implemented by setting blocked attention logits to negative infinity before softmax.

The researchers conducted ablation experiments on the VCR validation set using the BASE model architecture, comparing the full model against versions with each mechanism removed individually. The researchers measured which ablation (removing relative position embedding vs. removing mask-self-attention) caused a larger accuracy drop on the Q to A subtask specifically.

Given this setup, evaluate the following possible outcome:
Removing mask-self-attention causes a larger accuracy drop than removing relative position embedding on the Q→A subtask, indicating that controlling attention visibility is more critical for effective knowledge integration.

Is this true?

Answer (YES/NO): YES